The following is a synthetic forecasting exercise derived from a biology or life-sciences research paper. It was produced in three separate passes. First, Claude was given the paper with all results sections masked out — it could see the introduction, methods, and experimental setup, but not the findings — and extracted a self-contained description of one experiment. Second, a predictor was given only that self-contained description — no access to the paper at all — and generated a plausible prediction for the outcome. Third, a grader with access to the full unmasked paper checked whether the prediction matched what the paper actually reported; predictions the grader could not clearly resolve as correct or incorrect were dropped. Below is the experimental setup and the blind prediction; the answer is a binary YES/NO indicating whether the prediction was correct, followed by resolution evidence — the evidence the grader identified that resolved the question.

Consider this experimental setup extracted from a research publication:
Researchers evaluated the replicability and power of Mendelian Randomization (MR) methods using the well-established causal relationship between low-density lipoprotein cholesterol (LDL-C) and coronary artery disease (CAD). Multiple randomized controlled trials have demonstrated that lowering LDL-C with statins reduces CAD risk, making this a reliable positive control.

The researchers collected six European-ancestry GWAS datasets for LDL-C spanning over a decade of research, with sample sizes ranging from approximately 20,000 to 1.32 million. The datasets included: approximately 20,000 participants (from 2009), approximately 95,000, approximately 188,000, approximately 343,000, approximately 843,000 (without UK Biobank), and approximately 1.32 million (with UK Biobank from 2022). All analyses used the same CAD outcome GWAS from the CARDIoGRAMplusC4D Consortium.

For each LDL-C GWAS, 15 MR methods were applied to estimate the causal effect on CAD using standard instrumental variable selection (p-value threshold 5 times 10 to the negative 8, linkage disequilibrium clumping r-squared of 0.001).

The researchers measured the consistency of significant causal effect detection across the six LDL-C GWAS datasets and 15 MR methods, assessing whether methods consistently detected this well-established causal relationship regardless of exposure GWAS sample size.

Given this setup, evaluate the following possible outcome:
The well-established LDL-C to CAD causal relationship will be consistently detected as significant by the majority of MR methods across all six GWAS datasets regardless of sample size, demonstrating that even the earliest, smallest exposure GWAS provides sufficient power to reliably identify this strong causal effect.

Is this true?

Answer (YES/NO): NO